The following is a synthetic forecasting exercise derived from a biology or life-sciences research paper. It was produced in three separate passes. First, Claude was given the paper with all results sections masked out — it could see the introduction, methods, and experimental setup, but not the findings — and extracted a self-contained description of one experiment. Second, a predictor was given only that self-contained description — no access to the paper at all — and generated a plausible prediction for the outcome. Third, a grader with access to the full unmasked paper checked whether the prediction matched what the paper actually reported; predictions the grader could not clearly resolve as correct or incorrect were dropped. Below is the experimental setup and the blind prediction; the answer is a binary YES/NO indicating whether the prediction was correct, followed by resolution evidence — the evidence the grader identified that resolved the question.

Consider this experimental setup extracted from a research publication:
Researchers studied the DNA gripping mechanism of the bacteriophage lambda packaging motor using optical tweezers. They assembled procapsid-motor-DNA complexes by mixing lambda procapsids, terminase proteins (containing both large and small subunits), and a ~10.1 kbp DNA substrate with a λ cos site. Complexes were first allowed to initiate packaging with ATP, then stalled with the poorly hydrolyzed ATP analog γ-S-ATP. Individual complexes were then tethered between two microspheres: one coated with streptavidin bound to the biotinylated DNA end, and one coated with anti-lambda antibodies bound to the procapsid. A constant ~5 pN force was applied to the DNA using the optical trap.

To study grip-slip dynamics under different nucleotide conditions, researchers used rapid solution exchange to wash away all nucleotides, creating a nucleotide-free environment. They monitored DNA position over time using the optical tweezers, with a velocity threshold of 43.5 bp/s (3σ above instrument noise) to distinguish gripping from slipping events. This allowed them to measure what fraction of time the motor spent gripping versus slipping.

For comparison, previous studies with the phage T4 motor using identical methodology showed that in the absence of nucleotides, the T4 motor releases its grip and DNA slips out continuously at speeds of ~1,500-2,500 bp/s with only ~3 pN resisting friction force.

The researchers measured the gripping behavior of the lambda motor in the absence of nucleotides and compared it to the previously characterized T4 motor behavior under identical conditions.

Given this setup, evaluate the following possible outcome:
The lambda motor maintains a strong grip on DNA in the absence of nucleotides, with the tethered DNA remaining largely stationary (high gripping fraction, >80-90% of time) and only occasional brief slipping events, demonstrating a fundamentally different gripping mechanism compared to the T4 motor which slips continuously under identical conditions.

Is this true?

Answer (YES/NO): NO